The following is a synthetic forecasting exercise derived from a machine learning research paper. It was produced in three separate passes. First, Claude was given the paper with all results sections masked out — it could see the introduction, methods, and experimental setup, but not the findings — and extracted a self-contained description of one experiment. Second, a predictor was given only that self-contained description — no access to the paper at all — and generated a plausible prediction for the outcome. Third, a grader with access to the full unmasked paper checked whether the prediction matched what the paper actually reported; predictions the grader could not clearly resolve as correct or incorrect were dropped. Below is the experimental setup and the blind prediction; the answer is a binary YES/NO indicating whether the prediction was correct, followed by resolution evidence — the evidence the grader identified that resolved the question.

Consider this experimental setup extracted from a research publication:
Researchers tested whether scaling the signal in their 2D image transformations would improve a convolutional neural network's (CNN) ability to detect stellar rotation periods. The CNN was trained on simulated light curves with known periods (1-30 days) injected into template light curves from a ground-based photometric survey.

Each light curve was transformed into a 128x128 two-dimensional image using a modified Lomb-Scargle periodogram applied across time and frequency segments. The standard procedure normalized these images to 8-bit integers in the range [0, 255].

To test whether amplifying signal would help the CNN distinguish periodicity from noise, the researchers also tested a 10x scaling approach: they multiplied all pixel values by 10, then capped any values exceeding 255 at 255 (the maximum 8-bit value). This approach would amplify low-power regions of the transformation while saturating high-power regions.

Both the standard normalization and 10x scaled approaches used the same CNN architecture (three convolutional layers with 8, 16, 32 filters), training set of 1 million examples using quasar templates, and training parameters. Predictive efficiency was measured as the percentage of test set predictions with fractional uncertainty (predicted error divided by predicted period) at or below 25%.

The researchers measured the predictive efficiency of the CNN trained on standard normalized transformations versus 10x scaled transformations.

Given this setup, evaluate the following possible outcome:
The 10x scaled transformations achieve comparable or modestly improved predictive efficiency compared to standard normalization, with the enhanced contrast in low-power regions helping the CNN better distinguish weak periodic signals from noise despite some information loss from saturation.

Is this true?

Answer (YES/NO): NO